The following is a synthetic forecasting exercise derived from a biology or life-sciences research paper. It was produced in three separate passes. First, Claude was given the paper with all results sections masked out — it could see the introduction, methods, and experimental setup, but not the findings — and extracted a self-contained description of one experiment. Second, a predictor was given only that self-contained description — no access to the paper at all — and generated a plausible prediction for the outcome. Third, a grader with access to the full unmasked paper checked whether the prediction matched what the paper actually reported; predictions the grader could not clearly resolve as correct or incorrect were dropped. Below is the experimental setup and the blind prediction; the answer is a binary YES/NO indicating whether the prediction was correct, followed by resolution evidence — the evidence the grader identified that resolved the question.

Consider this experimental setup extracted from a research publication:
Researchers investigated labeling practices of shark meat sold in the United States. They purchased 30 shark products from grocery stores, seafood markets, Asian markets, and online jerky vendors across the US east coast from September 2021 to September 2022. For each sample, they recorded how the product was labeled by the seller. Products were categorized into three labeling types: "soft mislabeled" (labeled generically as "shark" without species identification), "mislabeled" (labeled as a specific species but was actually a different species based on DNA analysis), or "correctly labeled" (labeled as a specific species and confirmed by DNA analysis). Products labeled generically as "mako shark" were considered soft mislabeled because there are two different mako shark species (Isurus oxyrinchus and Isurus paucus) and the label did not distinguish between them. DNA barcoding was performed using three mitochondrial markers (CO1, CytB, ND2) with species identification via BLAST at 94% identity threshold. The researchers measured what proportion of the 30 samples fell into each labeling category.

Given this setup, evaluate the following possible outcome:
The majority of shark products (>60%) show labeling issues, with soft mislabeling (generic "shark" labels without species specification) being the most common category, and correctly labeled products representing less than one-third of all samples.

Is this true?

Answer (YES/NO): YES